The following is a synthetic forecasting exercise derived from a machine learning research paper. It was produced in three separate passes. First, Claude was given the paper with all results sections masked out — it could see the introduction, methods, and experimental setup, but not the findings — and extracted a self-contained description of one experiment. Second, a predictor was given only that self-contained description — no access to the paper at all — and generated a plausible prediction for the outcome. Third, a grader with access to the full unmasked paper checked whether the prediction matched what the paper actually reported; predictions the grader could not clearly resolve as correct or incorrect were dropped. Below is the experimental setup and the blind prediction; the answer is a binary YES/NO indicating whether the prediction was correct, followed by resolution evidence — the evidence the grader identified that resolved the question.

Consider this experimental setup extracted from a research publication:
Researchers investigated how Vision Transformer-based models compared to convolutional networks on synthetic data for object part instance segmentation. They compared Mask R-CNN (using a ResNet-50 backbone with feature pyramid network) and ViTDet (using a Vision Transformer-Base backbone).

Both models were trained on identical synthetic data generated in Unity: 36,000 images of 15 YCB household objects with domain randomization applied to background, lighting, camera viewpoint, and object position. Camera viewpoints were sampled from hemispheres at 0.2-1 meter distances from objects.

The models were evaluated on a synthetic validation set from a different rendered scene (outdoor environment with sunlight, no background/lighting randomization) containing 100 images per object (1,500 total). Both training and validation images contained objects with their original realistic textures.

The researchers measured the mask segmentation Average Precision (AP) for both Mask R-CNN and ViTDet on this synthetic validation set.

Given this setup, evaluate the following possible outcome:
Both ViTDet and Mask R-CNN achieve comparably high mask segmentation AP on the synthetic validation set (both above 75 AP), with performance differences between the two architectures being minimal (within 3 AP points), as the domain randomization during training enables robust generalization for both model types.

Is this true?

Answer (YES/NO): NO